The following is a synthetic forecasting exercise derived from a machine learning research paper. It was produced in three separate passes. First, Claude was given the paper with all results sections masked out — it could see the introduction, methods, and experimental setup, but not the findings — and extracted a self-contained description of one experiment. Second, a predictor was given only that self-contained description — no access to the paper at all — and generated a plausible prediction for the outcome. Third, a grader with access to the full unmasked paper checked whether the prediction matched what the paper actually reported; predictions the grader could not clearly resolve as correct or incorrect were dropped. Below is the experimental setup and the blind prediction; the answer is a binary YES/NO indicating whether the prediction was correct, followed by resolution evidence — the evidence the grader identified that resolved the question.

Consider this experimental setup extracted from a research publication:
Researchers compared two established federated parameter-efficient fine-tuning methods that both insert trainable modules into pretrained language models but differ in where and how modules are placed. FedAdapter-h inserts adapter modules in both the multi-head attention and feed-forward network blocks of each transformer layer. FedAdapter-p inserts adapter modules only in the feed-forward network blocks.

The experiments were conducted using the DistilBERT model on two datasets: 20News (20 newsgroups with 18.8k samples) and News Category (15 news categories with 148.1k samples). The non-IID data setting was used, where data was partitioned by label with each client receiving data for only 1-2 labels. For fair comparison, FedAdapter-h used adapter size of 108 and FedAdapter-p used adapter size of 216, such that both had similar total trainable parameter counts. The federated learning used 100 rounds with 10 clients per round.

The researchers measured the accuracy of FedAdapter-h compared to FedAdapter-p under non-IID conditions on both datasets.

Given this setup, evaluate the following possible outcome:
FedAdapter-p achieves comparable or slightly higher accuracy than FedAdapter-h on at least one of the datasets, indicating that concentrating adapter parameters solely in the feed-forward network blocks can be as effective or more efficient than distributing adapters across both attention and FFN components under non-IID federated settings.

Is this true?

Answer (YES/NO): YES